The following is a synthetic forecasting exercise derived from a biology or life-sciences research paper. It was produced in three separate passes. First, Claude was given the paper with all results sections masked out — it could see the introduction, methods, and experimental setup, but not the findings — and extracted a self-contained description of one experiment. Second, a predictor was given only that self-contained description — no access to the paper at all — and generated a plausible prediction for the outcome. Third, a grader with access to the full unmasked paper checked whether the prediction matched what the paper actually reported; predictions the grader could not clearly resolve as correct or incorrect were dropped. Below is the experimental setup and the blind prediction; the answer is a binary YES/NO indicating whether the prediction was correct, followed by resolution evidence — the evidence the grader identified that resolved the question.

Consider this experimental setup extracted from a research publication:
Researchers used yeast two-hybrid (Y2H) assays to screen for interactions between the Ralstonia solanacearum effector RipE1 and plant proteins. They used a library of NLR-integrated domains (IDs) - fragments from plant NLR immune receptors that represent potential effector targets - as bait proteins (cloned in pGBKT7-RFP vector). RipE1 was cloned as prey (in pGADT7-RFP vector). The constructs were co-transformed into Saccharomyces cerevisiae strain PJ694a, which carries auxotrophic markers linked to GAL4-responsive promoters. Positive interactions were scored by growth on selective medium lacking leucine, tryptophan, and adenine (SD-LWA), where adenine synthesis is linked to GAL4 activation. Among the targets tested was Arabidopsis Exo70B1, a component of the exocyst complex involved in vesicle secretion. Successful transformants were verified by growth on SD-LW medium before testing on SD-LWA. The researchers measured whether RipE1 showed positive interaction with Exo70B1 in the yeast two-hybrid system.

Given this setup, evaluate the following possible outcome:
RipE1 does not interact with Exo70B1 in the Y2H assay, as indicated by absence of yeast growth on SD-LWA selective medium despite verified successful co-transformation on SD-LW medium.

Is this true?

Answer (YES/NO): NO